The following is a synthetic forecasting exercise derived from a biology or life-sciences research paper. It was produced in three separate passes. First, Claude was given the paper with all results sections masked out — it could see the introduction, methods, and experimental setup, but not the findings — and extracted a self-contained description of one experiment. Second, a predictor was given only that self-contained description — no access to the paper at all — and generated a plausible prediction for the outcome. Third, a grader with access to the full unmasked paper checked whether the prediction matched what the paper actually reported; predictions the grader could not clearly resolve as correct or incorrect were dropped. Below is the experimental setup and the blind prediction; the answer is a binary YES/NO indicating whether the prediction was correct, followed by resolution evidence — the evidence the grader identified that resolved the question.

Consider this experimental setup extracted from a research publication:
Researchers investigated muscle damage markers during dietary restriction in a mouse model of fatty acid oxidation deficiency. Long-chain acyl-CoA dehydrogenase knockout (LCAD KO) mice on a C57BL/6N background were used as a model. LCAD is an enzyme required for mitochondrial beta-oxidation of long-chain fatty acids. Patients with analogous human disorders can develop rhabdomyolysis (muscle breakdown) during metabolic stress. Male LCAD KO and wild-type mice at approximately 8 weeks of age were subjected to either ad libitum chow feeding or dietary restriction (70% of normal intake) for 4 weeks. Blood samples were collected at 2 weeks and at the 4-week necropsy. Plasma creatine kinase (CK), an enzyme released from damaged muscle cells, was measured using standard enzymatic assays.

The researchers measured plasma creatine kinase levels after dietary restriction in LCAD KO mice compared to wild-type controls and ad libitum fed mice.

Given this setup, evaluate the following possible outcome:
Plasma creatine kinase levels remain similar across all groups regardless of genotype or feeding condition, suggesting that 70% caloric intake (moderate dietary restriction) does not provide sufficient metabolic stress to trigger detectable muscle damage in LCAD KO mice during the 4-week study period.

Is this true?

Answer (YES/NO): YES